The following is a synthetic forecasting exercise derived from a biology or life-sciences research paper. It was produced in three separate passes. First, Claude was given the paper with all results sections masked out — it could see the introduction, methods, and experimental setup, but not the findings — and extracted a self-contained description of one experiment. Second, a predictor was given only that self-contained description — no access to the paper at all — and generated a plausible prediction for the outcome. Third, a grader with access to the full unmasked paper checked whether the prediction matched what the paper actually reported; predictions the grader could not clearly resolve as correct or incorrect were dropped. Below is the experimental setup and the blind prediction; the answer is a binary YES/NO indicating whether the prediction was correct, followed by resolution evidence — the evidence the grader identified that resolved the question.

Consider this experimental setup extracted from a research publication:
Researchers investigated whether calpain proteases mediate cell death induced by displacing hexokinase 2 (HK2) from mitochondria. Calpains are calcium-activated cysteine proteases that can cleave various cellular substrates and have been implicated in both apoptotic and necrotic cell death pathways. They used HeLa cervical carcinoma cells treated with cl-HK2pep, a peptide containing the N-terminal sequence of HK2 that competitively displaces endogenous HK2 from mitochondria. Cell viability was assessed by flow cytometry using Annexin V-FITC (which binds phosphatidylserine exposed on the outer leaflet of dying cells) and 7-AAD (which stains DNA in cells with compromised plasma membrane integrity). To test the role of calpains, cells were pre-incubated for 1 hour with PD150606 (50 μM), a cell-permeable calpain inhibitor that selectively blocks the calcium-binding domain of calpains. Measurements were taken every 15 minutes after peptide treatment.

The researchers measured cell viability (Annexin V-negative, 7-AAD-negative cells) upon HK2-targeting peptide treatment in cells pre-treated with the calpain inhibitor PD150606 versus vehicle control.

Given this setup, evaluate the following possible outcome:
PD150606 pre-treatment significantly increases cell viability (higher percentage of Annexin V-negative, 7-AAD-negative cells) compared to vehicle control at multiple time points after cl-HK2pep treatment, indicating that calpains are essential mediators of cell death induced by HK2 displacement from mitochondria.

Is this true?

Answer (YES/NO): YES